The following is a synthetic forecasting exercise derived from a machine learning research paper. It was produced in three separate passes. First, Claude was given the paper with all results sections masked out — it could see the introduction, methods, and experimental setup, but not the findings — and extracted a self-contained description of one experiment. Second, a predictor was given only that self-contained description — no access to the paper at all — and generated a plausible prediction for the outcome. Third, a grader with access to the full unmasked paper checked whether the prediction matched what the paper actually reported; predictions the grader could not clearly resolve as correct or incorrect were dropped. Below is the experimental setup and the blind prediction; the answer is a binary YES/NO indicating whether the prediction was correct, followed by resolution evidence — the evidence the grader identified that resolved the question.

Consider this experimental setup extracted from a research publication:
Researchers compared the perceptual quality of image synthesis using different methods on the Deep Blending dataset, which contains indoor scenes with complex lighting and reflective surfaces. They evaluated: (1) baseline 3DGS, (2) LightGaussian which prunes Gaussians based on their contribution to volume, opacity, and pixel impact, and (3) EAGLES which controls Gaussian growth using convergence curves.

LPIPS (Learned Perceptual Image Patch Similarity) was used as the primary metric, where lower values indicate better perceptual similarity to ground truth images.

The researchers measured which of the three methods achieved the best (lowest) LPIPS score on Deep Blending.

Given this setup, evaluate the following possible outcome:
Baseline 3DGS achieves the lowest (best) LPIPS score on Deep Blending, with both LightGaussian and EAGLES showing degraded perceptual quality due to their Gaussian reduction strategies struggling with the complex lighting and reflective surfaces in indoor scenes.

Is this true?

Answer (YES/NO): YES